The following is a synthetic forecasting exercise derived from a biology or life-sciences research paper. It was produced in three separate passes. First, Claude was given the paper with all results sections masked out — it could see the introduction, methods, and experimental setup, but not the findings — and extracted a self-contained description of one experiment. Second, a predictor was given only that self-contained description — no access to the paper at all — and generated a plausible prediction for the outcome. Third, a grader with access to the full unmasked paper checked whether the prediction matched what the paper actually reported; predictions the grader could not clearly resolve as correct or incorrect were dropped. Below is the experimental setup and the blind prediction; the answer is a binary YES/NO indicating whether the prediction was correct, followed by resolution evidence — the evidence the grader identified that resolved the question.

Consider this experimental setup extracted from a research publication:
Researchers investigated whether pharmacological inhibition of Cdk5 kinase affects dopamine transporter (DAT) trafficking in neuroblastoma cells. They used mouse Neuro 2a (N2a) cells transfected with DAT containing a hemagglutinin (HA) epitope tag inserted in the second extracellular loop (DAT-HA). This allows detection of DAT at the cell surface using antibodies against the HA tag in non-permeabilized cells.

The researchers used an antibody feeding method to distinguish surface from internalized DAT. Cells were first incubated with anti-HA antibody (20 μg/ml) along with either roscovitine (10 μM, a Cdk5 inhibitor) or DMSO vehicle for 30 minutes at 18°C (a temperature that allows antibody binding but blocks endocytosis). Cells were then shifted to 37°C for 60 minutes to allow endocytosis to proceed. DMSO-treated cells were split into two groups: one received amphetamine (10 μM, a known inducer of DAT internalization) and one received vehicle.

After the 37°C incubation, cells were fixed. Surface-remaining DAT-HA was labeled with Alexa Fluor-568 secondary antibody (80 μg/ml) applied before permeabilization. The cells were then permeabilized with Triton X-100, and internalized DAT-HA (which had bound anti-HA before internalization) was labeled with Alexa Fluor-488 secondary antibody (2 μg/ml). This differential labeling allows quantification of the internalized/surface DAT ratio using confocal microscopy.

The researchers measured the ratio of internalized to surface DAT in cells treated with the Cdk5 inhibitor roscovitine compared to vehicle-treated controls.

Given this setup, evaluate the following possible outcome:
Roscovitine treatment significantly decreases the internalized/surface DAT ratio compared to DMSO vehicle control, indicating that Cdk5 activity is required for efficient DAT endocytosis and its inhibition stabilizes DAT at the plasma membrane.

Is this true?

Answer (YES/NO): NO